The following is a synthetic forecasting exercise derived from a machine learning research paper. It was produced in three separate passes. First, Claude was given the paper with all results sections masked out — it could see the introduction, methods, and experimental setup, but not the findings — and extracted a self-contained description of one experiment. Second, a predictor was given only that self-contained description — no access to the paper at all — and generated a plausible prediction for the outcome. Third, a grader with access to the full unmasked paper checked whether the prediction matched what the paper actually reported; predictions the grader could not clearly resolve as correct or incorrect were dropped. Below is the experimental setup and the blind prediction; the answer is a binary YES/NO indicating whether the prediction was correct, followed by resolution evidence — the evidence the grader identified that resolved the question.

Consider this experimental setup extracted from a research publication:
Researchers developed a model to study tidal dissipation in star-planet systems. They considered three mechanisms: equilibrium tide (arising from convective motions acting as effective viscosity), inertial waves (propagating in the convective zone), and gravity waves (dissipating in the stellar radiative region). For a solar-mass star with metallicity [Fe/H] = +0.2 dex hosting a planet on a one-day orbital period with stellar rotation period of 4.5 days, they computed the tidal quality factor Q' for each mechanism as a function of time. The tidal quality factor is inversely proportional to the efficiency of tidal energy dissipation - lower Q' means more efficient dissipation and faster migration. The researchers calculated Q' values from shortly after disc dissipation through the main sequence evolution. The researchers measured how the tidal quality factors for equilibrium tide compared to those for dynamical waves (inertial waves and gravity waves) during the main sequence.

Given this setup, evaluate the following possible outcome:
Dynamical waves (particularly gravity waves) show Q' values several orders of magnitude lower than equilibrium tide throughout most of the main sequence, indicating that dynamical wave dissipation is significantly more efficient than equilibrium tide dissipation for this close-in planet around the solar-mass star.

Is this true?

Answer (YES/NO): YES